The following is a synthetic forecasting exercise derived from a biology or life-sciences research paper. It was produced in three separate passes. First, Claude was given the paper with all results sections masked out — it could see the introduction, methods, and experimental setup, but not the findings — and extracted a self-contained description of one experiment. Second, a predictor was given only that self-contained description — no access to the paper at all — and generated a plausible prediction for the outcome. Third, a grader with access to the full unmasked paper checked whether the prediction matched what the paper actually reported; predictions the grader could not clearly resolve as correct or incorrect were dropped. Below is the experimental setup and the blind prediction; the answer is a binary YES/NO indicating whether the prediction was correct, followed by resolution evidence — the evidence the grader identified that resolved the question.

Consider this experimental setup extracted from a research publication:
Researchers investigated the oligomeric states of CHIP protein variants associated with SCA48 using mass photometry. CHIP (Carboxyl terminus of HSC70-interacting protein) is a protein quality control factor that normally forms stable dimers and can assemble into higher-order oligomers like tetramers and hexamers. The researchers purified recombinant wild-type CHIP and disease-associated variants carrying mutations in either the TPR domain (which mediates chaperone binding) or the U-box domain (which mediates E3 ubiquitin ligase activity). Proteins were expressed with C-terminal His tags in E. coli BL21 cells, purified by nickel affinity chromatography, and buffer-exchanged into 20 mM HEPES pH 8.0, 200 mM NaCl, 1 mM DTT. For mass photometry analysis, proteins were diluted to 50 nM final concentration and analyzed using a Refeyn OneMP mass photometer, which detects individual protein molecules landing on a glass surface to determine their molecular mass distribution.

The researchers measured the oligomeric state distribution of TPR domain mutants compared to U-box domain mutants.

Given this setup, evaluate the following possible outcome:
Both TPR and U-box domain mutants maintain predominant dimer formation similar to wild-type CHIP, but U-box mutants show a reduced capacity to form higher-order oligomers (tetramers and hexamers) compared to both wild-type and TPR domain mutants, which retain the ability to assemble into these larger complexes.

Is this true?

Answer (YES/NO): NO